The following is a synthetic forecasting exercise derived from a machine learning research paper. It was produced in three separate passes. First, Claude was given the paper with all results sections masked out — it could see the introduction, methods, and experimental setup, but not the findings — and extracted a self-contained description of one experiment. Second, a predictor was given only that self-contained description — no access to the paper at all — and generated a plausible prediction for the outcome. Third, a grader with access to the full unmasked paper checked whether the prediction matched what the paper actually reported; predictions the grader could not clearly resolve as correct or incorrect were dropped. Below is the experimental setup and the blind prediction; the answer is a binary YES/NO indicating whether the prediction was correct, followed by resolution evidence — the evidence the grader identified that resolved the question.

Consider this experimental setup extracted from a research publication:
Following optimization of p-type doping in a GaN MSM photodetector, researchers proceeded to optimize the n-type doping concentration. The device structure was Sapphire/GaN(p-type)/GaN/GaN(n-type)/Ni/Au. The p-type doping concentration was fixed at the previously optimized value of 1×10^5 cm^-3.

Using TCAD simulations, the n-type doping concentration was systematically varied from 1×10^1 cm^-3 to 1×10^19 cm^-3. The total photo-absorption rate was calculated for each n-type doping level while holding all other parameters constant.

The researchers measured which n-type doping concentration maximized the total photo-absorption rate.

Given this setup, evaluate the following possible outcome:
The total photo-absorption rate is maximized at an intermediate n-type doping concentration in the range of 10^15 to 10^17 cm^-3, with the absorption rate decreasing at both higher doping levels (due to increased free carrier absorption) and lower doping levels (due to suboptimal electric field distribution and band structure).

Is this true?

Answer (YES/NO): NO